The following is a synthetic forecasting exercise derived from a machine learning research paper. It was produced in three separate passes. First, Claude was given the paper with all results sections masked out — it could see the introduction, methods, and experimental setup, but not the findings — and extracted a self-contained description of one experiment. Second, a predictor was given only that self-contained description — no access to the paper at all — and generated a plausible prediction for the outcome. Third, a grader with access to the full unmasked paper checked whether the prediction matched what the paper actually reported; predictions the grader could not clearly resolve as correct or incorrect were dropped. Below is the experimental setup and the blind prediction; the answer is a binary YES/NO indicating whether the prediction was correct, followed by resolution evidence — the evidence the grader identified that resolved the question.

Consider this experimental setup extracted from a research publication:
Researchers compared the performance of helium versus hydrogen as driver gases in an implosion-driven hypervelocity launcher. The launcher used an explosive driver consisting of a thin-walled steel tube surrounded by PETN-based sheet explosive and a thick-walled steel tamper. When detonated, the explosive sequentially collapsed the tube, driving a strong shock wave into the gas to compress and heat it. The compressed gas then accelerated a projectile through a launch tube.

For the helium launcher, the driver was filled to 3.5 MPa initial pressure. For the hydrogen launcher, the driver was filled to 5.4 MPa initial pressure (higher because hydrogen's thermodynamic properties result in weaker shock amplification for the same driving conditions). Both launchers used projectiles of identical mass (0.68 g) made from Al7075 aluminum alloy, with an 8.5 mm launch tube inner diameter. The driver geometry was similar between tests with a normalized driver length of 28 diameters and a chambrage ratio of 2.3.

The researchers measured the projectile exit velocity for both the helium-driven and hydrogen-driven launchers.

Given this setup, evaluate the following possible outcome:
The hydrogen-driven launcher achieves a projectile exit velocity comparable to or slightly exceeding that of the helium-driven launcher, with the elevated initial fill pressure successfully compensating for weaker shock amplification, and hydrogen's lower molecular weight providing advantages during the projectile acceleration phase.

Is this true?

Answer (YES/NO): NO